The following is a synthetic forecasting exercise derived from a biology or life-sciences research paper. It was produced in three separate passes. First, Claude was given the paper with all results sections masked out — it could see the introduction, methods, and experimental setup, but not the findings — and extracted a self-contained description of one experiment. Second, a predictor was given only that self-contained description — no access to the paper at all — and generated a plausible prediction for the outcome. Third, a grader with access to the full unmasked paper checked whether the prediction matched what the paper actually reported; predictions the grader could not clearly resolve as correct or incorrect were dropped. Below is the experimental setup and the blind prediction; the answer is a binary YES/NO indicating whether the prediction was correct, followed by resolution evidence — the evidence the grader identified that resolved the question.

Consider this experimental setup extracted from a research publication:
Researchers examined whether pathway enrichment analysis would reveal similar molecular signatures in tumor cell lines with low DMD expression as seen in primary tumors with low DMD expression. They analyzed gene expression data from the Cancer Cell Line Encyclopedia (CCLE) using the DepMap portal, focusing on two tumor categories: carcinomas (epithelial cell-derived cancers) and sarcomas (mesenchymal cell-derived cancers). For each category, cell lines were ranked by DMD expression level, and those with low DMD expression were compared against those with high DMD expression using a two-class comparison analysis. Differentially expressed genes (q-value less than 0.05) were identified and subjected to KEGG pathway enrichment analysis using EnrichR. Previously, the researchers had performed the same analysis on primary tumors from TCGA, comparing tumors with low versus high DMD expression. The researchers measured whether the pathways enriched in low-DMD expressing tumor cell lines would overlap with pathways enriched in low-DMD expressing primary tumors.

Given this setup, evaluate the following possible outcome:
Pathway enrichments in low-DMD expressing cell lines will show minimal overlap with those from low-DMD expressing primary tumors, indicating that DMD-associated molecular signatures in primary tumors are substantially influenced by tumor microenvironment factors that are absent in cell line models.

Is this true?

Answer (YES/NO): NO